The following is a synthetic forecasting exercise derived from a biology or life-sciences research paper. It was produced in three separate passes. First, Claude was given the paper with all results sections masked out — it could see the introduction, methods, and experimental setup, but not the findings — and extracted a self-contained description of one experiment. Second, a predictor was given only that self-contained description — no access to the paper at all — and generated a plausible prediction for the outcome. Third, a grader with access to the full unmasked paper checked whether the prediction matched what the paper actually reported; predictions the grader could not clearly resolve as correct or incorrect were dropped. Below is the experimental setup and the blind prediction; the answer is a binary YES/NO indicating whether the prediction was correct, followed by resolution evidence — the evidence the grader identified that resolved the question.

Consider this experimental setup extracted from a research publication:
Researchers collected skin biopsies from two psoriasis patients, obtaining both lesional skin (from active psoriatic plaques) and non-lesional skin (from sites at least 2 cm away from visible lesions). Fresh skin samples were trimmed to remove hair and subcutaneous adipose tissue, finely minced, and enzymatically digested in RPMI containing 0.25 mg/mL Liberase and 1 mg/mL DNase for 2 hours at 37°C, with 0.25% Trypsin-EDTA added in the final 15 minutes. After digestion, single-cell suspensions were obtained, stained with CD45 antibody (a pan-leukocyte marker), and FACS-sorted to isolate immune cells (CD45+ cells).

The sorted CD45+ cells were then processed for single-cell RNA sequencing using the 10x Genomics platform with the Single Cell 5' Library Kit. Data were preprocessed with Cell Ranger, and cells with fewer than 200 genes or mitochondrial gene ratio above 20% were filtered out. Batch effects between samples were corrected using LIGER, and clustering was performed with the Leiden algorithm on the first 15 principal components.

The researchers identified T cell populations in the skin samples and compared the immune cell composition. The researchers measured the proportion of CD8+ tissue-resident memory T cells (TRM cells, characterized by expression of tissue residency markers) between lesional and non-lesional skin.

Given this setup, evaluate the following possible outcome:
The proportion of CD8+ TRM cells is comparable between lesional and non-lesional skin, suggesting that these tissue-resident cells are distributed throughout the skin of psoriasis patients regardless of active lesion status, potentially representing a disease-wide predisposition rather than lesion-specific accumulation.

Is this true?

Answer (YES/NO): NO